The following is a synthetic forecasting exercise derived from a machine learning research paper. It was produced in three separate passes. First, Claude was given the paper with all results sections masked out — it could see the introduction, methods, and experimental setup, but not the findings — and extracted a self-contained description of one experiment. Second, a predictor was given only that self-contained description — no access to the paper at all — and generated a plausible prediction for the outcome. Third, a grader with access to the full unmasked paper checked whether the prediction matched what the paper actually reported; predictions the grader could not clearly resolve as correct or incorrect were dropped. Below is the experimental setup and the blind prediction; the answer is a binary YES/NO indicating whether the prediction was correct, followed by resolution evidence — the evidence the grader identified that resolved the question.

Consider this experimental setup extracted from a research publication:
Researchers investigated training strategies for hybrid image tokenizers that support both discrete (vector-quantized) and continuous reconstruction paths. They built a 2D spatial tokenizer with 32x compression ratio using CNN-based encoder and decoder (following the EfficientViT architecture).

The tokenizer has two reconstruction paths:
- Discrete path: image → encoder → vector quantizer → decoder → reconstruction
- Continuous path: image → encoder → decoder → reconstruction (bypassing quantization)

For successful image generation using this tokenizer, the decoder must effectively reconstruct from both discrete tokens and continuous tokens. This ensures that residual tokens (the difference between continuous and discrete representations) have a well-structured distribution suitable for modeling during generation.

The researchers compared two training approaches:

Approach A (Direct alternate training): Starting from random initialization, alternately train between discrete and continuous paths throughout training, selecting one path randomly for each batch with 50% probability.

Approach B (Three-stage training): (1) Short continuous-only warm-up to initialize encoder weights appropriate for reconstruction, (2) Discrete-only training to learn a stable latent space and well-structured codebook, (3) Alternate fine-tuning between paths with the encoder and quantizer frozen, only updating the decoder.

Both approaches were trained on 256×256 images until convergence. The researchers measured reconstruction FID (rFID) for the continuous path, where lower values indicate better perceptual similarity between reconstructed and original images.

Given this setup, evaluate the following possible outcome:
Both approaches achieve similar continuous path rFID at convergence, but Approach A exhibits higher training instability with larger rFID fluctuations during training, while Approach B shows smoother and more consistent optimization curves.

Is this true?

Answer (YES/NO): NO